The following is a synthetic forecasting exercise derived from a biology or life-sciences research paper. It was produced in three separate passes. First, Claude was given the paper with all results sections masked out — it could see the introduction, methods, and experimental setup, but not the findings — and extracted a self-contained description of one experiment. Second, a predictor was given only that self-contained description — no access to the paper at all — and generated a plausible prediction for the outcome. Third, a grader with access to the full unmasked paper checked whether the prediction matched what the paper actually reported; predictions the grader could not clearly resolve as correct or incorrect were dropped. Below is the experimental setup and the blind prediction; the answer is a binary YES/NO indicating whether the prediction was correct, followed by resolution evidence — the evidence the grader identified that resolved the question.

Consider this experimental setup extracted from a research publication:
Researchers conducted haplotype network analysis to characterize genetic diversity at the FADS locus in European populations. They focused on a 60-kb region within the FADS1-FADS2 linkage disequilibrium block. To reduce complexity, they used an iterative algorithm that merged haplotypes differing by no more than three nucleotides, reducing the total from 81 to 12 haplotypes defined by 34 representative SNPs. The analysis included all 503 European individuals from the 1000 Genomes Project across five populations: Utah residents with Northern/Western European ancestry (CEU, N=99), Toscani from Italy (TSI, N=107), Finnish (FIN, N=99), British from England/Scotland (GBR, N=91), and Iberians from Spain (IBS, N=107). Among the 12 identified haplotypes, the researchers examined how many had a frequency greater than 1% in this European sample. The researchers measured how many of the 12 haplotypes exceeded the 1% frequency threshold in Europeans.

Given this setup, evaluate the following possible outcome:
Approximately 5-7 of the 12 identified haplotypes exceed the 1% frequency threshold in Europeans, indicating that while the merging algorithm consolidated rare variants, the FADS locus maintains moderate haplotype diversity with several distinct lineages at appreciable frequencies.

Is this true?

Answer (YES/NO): YES